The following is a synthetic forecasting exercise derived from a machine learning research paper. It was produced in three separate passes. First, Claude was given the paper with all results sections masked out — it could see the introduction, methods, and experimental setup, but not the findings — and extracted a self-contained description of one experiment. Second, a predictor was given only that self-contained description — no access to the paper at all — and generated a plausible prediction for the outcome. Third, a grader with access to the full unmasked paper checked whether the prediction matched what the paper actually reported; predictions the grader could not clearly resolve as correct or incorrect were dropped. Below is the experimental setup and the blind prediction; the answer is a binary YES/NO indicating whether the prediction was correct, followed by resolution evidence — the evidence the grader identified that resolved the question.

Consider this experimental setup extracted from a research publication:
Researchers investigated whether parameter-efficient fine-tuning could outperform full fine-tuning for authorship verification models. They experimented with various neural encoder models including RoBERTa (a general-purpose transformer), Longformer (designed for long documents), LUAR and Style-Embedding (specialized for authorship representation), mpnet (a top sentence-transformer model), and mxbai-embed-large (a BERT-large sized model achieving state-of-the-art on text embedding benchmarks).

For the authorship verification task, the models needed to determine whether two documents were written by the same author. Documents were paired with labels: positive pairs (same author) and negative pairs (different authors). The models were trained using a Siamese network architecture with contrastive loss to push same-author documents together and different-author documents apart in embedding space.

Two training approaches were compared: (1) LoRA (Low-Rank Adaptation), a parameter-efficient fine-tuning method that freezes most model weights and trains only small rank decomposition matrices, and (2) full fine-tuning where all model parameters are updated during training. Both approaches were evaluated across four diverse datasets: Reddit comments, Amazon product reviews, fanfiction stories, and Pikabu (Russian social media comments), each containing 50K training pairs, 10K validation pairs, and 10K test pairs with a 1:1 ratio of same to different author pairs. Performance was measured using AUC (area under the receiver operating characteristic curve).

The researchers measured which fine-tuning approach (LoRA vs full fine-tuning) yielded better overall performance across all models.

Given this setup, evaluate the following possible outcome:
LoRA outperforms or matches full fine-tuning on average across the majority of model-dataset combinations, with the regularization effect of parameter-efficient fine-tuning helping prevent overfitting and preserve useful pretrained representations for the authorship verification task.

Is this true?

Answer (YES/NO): YES